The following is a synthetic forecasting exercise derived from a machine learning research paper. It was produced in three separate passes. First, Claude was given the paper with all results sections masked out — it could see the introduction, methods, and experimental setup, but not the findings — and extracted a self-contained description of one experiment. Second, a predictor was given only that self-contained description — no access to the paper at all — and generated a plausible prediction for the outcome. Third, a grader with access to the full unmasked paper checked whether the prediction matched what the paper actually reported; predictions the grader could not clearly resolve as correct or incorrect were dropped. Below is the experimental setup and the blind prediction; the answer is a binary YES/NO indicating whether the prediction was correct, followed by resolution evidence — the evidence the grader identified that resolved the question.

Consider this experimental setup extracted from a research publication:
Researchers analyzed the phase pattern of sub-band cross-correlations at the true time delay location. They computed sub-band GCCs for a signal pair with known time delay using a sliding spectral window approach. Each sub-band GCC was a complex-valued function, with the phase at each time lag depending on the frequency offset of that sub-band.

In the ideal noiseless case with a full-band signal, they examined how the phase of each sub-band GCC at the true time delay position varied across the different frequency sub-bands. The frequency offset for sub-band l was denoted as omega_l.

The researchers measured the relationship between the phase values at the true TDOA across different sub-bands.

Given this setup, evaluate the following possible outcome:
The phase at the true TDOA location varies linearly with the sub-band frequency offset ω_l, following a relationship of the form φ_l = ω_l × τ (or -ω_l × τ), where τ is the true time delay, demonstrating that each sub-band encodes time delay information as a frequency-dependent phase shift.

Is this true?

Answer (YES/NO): YES